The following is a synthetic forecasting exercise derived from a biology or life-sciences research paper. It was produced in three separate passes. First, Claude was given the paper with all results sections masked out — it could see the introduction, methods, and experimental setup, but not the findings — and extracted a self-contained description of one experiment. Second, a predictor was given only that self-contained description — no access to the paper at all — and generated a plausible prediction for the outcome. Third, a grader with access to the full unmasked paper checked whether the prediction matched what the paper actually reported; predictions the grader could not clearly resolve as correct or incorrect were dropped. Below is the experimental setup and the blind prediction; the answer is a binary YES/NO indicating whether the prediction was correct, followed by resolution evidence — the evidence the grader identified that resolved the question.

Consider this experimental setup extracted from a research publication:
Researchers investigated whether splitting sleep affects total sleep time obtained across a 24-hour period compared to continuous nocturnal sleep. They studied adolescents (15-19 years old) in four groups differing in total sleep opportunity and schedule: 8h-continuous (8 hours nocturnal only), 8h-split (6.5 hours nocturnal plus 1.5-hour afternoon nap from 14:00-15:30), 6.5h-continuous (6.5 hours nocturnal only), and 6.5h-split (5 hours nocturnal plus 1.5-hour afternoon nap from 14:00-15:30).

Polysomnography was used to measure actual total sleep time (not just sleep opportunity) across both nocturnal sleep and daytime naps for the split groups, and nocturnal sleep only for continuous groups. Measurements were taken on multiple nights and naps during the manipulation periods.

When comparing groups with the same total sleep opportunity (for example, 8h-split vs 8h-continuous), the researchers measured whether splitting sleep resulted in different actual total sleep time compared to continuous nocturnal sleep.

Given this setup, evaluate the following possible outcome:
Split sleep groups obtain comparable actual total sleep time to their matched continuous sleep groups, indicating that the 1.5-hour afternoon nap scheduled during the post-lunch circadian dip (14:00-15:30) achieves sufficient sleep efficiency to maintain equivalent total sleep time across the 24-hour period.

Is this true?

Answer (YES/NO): NO